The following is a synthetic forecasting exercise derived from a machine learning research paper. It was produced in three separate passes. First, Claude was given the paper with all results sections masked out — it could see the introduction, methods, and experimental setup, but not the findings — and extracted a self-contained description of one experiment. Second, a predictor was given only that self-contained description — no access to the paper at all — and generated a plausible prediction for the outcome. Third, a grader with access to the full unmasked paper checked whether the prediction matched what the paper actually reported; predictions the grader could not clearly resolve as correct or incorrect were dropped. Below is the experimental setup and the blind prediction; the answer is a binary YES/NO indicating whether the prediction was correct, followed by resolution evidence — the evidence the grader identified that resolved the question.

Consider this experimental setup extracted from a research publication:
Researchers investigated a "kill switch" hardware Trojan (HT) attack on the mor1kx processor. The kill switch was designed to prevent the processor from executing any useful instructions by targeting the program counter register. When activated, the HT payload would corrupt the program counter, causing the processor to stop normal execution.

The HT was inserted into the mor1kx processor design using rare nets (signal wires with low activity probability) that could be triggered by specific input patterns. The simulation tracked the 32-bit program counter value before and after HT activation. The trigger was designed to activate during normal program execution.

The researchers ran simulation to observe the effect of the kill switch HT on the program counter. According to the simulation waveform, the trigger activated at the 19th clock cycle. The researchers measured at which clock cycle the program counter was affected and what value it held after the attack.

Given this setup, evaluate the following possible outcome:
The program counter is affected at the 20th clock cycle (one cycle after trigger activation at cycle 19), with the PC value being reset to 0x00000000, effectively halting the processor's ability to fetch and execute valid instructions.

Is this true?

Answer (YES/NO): NO